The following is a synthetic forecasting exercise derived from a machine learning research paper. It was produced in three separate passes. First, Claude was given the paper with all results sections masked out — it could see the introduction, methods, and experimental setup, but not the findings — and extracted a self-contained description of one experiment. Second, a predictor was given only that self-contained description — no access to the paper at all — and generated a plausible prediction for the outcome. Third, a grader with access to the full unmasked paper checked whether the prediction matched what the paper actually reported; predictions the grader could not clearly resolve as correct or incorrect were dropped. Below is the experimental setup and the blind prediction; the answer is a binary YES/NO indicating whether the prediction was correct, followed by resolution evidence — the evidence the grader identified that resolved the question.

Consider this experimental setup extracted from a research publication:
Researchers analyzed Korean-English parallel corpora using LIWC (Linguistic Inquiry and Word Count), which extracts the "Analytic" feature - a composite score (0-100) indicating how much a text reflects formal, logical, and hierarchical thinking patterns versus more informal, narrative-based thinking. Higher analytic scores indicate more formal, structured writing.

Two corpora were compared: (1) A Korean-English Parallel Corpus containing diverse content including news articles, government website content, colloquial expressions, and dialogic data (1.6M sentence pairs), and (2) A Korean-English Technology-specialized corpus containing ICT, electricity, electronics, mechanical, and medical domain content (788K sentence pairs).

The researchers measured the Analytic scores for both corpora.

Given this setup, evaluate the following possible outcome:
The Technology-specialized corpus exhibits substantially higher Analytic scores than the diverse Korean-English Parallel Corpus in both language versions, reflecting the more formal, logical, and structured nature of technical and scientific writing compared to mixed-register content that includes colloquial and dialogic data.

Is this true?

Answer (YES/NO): NO